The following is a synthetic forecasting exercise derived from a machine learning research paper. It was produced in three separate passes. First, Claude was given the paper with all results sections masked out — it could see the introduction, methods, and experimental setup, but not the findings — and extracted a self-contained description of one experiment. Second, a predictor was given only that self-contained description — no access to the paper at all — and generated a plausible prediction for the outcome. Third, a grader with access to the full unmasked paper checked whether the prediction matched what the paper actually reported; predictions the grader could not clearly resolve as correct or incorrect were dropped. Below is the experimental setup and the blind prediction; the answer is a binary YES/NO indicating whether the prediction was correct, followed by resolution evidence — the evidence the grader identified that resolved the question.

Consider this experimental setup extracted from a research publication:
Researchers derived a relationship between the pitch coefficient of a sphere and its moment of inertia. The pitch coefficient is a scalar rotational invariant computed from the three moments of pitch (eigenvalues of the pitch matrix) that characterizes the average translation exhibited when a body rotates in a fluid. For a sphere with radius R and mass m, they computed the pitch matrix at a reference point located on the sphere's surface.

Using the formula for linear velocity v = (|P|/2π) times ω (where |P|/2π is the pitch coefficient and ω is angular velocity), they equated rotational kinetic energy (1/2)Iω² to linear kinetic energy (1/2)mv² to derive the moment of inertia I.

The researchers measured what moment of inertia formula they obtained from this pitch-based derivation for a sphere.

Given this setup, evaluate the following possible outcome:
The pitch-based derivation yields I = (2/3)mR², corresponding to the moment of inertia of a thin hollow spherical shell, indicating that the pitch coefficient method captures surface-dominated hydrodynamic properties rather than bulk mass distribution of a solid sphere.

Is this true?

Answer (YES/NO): YES